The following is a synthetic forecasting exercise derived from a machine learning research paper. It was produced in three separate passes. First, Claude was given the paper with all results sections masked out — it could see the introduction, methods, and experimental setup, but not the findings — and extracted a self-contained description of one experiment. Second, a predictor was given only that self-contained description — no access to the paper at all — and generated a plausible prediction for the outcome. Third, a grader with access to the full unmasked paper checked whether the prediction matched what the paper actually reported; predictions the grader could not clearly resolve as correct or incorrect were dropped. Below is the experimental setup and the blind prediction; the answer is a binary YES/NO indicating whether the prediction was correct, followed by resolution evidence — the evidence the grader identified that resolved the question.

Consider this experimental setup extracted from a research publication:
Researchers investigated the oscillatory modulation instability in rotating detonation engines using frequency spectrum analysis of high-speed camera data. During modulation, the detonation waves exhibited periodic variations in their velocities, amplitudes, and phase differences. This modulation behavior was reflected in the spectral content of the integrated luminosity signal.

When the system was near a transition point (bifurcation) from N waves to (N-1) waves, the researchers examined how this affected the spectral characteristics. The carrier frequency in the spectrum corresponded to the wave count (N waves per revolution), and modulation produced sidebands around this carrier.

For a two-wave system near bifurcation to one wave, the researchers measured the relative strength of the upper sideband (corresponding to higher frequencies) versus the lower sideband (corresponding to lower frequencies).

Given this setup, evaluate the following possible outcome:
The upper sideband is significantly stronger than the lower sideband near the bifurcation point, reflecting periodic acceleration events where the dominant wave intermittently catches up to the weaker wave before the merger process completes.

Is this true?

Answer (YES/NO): NO